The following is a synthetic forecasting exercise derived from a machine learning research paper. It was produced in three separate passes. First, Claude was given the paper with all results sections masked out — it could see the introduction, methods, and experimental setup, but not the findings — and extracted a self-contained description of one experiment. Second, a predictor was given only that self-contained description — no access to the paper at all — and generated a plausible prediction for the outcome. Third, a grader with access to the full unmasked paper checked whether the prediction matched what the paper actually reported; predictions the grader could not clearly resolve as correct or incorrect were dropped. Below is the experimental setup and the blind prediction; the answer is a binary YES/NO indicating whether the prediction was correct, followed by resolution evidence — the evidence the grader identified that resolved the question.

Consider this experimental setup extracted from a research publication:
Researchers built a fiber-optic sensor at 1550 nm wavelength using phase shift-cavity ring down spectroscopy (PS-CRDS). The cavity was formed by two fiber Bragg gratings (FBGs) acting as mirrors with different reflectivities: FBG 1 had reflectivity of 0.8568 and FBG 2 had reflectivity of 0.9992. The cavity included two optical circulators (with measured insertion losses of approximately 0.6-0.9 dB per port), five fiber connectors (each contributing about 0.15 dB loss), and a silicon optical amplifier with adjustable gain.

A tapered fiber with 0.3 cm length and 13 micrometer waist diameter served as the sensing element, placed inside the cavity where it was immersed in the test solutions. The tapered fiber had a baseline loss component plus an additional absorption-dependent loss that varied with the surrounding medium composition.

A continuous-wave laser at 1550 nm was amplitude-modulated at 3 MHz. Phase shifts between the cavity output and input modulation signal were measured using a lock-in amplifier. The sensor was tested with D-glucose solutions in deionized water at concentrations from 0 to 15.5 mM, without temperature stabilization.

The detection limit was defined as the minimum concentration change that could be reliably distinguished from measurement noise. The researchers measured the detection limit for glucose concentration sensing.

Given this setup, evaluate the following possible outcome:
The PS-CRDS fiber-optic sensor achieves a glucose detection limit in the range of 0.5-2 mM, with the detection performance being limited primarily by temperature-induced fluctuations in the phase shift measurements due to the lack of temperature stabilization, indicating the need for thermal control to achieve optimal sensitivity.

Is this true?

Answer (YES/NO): NO